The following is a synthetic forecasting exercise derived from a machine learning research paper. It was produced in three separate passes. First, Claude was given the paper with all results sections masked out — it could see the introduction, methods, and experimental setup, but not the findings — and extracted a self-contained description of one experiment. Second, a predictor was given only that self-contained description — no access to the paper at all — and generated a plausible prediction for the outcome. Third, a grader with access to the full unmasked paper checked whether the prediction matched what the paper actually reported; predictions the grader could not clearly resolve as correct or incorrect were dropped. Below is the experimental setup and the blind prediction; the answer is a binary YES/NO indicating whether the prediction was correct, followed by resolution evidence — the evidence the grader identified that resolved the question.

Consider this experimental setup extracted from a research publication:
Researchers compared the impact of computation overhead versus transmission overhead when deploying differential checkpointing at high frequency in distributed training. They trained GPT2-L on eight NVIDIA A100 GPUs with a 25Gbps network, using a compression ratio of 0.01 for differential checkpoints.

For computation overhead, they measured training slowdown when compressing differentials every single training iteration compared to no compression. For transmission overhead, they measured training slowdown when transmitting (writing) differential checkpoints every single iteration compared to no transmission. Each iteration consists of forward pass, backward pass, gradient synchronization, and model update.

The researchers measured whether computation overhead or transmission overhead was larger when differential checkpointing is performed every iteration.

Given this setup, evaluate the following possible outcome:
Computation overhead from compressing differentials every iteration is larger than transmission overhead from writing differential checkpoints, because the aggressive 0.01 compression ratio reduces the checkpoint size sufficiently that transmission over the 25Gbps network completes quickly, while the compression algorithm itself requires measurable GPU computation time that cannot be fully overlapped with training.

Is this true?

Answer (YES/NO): YES